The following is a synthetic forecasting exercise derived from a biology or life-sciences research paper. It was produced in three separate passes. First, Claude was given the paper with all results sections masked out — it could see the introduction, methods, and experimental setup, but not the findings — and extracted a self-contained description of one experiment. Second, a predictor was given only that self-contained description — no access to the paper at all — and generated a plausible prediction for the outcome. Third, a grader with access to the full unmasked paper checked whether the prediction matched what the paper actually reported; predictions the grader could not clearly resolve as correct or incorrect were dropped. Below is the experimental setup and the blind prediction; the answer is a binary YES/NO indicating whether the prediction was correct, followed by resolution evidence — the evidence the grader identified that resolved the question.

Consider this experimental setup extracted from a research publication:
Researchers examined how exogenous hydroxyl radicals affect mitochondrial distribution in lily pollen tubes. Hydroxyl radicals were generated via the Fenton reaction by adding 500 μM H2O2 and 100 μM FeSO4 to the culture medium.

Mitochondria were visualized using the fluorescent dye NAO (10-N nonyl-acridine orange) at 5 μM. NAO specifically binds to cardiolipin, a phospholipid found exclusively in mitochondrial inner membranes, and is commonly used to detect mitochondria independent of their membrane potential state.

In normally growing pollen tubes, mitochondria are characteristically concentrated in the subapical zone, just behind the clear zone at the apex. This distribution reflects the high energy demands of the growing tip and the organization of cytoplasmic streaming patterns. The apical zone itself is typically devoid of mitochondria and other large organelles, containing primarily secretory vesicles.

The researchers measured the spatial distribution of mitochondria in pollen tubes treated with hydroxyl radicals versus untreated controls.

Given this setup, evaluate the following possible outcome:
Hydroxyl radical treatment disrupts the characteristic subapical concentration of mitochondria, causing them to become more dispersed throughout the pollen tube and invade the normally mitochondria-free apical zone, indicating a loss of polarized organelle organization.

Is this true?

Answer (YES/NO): YES